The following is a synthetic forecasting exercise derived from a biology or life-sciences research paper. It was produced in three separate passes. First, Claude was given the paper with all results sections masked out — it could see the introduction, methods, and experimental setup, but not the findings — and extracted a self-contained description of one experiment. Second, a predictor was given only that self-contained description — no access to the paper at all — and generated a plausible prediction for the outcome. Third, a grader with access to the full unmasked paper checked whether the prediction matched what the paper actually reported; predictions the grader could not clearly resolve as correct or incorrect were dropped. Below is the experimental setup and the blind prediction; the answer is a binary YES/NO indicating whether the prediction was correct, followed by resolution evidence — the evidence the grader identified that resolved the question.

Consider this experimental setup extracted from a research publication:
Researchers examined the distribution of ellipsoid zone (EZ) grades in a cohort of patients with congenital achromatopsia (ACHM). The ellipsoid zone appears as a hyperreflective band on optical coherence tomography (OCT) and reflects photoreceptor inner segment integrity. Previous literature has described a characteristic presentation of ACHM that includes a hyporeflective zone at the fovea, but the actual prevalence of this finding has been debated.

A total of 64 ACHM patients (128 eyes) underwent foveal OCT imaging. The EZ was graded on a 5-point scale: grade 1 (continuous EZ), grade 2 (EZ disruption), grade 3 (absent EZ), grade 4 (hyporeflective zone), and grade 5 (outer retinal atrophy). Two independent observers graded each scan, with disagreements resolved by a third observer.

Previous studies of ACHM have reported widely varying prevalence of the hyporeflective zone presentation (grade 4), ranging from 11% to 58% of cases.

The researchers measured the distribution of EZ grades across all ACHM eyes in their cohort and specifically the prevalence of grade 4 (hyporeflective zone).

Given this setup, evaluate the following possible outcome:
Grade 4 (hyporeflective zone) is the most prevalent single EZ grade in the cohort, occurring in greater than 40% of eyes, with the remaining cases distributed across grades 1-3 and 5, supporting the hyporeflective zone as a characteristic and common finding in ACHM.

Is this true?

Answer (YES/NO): NO